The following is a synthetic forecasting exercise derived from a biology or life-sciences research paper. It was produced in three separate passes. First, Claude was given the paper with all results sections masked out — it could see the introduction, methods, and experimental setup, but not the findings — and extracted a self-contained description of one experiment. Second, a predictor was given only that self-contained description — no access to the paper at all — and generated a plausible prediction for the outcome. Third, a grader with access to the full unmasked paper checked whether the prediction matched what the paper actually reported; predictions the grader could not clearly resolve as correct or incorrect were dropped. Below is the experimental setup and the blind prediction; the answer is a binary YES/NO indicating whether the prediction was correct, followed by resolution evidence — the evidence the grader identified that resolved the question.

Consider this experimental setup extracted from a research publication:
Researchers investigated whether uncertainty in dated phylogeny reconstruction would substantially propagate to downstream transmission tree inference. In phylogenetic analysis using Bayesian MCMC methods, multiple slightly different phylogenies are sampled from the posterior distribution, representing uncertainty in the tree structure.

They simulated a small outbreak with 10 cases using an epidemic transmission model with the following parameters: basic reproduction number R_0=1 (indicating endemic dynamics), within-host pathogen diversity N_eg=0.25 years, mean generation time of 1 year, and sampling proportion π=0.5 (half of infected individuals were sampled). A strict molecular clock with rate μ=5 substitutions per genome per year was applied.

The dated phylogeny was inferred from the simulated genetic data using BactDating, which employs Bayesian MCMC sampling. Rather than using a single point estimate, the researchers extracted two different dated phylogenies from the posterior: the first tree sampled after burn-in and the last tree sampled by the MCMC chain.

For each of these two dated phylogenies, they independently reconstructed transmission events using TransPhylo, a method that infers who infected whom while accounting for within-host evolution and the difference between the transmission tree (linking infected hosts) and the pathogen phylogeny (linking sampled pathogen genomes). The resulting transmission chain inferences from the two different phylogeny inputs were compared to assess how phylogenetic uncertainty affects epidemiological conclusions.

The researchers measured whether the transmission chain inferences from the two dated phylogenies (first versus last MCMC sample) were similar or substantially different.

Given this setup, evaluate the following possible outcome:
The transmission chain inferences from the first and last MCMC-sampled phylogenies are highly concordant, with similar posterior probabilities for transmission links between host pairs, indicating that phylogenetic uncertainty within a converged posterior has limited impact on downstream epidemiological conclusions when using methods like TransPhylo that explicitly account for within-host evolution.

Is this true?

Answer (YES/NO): YES